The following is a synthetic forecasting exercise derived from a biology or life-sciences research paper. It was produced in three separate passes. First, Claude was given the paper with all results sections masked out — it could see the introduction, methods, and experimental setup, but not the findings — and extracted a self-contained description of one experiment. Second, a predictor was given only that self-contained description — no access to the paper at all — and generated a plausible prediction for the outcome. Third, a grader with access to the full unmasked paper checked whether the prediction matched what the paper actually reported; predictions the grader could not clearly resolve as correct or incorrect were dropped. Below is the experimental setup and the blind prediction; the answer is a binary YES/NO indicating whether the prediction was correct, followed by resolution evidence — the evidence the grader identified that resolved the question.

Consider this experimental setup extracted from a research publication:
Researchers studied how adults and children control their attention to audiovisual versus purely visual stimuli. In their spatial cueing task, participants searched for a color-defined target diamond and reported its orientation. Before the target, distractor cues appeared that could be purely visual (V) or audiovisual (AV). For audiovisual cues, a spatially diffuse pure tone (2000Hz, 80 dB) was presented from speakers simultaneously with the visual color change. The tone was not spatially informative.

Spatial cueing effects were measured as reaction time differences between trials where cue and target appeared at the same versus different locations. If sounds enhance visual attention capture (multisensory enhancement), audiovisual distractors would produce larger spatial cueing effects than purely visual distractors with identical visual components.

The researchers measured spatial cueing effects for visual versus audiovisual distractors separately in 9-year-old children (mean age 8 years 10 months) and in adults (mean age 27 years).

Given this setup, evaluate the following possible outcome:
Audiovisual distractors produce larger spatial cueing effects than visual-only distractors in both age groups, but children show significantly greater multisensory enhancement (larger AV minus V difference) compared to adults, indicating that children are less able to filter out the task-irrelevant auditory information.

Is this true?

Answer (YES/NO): NO